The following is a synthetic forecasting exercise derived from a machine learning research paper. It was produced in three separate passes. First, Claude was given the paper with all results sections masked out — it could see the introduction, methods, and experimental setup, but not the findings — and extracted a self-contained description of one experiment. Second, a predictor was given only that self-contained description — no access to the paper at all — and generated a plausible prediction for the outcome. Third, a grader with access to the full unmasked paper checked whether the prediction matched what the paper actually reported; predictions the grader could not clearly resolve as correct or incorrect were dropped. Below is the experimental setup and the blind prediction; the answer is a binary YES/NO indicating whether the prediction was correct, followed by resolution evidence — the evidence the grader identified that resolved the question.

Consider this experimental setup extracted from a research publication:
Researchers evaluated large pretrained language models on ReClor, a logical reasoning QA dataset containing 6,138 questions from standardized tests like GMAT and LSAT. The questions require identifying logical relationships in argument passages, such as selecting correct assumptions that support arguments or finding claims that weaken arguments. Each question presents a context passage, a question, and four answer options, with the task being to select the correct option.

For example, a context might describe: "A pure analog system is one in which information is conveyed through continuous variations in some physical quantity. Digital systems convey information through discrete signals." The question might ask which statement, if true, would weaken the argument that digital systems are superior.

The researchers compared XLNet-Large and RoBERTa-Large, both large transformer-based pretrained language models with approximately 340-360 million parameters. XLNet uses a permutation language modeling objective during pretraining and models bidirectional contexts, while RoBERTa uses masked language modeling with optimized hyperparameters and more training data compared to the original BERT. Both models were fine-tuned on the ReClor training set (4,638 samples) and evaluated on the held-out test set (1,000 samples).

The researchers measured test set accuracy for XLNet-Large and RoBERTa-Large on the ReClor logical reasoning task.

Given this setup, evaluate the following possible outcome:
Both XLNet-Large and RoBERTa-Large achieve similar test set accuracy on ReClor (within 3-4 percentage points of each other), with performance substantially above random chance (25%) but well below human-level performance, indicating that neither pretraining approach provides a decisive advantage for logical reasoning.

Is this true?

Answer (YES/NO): YES